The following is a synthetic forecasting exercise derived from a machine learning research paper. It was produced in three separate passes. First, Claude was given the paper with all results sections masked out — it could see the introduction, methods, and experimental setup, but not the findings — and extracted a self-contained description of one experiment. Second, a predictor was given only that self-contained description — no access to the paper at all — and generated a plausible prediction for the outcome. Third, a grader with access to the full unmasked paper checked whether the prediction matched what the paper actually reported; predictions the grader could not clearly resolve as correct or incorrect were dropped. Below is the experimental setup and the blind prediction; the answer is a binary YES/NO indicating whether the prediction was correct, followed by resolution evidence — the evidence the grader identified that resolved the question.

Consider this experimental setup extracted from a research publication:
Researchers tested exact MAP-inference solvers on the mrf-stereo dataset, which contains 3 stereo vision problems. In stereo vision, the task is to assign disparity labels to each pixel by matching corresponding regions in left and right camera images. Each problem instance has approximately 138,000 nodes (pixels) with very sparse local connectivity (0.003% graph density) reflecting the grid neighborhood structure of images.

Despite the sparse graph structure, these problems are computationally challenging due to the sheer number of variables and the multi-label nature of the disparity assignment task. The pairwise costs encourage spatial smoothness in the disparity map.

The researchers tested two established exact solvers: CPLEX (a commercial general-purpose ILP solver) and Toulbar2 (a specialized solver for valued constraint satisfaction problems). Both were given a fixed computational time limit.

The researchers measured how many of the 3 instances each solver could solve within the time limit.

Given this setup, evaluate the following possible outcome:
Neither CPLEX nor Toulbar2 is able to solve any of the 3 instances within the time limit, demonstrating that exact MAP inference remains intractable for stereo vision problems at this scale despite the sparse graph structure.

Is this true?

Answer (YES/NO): YES